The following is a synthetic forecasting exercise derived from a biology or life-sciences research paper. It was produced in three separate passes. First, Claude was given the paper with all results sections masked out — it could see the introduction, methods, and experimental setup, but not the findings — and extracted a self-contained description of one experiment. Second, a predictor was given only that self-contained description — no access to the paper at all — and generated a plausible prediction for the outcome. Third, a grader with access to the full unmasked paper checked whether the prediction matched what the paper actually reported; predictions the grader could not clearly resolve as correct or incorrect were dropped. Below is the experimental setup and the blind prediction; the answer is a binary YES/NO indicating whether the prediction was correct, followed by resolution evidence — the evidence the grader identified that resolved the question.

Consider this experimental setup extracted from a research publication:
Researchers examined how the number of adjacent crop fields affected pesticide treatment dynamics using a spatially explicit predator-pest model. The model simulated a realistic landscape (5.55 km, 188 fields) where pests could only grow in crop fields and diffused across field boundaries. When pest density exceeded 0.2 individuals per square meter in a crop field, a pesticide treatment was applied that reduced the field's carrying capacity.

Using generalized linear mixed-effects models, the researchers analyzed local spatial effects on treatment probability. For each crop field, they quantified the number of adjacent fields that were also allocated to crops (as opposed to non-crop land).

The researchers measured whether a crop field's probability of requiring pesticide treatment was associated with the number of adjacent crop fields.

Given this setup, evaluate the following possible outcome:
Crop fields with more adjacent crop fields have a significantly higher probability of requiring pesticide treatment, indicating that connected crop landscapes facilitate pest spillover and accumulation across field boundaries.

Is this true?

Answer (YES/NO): YES